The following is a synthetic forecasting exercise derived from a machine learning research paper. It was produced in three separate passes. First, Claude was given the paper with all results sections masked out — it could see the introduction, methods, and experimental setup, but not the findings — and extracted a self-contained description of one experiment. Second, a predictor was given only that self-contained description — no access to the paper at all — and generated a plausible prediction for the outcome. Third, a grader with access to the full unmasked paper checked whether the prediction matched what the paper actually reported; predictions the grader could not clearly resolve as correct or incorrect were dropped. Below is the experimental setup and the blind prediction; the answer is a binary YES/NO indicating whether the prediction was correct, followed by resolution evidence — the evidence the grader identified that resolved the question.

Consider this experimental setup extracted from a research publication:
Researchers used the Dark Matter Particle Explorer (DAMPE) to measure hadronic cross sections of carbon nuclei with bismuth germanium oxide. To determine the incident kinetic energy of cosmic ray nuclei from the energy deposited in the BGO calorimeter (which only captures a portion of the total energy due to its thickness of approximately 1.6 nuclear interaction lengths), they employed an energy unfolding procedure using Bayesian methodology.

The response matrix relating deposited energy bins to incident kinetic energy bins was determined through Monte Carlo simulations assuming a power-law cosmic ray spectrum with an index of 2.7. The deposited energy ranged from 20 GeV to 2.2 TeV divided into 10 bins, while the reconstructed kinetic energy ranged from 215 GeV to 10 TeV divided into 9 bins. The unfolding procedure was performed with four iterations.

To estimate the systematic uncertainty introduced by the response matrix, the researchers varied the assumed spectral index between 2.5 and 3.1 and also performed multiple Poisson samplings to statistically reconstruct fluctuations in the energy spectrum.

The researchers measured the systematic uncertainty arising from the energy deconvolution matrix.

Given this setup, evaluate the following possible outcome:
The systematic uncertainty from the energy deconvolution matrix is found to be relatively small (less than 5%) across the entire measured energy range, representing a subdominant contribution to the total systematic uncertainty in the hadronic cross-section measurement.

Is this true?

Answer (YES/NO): YES